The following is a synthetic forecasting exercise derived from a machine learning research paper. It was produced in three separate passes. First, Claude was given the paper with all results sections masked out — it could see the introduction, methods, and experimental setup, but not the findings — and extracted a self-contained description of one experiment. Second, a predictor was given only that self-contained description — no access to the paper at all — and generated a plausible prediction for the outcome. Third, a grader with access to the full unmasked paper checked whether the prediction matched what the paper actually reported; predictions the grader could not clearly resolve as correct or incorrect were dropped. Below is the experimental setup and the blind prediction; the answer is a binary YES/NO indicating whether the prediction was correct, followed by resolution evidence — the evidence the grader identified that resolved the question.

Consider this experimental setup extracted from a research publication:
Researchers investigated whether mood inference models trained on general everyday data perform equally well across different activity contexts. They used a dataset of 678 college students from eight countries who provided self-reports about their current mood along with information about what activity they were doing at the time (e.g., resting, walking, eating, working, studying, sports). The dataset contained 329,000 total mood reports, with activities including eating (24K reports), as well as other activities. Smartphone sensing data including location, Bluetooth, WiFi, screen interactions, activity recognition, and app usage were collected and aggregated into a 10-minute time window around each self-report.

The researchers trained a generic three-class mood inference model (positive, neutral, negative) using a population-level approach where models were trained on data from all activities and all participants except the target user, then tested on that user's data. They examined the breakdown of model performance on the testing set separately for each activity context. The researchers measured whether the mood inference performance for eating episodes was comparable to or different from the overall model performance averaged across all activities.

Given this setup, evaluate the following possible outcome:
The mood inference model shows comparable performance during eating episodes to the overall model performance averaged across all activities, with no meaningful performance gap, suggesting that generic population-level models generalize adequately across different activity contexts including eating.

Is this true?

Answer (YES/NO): NO